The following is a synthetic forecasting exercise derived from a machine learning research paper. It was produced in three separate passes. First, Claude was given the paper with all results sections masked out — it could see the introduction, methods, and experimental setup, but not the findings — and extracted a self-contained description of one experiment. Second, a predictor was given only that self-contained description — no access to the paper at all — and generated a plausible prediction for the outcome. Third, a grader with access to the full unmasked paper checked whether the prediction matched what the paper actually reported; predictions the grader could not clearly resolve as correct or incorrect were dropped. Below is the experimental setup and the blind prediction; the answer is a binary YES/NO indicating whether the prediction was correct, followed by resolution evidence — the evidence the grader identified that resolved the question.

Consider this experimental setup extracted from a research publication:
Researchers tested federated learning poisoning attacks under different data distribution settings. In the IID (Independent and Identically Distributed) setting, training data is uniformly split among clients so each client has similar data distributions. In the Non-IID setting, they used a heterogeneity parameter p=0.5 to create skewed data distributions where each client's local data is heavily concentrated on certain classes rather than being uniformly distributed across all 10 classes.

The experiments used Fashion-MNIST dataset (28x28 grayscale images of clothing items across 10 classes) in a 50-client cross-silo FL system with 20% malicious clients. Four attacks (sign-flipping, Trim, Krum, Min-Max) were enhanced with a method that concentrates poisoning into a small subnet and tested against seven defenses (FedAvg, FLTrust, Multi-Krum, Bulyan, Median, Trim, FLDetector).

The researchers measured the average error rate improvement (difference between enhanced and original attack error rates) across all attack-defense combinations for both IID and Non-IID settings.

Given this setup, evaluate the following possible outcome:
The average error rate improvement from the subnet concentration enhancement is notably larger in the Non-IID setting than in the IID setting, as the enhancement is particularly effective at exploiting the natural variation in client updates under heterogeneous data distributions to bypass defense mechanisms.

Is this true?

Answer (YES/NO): NO